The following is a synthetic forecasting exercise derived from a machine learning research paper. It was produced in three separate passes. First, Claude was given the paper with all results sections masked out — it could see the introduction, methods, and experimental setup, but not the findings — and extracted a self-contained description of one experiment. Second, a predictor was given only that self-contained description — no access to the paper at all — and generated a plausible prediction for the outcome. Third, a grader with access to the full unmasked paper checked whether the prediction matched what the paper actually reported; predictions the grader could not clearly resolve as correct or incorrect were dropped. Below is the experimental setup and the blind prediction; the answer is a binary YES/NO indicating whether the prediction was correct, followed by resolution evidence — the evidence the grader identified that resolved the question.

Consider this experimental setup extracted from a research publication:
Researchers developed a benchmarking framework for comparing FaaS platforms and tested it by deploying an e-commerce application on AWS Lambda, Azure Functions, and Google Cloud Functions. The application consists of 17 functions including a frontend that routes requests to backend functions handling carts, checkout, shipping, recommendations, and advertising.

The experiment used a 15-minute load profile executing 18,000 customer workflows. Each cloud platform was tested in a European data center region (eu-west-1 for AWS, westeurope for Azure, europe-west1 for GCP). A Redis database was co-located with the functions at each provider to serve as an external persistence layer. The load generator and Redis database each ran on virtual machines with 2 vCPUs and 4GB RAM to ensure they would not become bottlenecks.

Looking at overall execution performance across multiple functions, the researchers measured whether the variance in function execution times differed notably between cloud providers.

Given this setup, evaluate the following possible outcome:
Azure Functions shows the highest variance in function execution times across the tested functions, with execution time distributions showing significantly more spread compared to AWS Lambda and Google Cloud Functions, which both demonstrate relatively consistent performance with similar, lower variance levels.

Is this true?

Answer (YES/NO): NO